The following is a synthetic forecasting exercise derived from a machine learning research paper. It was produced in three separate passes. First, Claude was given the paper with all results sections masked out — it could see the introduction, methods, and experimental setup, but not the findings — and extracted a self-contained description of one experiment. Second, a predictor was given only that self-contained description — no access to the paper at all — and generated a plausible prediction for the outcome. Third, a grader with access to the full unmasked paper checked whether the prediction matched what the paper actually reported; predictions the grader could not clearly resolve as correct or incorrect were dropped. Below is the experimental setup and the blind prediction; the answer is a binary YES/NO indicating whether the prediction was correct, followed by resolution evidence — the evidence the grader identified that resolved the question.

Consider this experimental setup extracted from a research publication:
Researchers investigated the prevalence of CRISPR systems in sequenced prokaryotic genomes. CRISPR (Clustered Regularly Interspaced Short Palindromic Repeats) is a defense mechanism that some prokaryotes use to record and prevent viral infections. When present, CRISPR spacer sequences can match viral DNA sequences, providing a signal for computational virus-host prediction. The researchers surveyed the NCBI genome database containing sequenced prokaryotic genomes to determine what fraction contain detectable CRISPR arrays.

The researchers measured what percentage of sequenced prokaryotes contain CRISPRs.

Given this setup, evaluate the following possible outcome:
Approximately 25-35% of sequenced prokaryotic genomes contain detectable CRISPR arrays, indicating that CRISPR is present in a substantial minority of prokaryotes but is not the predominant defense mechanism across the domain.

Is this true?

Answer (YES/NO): NO